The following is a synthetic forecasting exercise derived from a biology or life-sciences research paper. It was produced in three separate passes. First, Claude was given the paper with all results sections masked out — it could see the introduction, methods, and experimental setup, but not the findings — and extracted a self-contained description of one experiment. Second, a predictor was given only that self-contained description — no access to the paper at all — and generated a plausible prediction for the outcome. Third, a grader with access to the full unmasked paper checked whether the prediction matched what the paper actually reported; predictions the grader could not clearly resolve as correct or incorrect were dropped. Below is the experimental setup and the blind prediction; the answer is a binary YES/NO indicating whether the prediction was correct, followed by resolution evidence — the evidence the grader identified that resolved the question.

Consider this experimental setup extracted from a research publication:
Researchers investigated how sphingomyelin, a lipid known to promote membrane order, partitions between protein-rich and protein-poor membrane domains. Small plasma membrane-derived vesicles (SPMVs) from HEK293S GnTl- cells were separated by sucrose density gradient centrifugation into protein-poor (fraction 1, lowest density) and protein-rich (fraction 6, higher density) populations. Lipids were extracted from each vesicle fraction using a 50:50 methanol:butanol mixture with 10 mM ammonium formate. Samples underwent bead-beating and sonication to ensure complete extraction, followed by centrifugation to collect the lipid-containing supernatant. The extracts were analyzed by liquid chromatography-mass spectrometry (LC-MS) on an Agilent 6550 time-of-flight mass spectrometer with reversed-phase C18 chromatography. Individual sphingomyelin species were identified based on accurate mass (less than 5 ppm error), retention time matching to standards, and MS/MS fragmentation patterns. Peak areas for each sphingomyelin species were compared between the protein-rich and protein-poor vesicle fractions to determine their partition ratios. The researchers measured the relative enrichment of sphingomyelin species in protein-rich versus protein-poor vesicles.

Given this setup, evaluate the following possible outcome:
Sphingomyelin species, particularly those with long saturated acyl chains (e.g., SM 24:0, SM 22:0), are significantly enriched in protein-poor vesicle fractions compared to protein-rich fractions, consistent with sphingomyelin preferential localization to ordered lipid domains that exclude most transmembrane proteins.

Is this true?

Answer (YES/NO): NO